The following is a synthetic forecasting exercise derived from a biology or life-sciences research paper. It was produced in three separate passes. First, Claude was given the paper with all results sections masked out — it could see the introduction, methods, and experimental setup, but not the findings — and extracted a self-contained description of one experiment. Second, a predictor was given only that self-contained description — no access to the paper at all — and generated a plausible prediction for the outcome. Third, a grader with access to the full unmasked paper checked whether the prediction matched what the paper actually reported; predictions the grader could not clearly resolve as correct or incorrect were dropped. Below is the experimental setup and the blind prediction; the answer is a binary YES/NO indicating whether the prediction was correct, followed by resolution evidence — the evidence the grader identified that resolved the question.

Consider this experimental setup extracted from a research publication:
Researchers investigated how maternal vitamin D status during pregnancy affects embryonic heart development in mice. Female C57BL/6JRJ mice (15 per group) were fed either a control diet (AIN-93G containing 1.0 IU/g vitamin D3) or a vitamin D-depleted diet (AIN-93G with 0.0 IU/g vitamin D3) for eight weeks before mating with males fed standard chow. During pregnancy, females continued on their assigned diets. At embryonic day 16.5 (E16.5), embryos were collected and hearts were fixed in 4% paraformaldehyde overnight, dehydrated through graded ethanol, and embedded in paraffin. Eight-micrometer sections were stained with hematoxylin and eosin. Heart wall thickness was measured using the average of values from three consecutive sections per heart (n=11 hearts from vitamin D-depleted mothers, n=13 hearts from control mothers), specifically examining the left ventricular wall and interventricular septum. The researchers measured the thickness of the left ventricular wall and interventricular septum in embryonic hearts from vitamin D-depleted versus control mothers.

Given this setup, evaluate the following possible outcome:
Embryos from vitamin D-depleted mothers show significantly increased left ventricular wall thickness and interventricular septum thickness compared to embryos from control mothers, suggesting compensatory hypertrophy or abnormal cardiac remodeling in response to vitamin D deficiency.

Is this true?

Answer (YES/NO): YES